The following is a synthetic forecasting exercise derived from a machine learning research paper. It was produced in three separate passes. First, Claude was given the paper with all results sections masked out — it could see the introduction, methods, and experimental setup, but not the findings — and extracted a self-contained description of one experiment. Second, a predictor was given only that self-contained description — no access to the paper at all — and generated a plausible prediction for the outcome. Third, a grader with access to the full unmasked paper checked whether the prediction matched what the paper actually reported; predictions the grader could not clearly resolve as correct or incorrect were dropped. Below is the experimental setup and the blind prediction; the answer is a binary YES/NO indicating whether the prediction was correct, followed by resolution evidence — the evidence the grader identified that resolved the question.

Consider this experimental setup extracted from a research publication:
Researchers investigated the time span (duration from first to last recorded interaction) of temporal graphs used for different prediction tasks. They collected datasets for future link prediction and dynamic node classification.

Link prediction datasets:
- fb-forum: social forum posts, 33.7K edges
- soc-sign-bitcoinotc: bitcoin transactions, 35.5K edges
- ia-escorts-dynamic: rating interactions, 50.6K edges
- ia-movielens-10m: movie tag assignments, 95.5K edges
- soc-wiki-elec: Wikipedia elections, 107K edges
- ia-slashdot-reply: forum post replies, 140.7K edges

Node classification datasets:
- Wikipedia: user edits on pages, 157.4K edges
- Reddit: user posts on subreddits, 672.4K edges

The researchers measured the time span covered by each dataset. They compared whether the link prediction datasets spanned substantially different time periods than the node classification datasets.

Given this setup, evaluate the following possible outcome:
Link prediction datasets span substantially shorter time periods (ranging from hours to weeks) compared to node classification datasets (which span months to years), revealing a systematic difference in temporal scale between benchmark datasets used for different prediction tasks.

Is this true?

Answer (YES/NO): NO